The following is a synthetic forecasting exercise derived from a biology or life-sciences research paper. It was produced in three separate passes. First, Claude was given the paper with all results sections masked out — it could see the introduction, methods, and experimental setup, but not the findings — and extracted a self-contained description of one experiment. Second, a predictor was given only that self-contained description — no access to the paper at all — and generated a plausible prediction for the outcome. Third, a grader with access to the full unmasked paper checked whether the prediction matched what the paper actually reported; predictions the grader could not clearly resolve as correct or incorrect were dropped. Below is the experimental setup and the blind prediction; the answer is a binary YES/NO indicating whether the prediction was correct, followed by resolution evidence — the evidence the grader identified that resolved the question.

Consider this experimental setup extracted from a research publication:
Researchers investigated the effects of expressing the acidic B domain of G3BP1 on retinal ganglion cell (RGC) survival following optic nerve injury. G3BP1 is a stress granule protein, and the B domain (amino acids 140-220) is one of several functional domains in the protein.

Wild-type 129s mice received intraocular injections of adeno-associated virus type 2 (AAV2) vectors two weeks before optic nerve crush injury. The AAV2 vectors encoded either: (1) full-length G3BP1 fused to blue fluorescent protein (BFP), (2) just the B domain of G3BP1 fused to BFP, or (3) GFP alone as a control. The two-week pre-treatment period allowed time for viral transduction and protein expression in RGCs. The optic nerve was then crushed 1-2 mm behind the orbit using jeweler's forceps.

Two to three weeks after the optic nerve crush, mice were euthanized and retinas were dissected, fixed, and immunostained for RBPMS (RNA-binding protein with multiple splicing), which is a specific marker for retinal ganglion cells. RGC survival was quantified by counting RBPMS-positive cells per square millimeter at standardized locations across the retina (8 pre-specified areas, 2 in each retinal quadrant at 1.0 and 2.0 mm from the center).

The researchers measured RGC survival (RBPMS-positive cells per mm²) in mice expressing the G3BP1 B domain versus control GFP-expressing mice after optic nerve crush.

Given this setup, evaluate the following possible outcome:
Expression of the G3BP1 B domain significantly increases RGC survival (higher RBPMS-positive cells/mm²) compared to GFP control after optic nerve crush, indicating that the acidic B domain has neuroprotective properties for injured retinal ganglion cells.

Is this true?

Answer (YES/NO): YES